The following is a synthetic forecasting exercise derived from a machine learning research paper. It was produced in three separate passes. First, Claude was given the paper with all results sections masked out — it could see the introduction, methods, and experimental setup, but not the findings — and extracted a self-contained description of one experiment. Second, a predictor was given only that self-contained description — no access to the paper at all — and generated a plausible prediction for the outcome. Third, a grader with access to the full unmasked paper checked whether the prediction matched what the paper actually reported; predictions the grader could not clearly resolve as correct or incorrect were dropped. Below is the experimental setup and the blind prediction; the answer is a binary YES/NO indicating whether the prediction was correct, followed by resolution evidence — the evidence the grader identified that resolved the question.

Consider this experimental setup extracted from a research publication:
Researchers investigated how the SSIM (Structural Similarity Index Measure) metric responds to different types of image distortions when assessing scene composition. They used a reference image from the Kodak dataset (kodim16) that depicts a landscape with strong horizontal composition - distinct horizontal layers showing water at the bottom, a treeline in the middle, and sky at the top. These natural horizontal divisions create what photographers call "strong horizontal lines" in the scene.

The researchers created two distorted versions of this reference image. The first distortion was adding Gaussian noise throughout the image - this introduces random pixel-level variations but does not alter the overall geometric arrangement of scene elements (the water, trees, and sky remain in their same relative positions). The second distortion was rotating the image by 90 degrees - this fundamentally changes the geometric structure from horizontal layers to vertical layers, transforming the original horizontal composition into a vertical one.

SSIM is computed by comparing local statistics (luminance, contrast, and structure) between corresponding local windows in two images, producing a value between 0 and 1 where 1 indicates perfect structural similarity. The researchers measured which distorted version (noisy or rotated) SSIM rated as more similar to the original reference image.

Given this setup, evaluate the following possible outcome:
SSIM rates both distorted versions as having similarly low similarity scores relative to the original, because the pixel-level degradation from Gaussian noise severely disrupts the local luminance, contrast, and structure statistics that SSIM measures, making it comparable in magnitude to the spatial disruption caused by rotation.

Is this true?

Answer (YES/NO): NO